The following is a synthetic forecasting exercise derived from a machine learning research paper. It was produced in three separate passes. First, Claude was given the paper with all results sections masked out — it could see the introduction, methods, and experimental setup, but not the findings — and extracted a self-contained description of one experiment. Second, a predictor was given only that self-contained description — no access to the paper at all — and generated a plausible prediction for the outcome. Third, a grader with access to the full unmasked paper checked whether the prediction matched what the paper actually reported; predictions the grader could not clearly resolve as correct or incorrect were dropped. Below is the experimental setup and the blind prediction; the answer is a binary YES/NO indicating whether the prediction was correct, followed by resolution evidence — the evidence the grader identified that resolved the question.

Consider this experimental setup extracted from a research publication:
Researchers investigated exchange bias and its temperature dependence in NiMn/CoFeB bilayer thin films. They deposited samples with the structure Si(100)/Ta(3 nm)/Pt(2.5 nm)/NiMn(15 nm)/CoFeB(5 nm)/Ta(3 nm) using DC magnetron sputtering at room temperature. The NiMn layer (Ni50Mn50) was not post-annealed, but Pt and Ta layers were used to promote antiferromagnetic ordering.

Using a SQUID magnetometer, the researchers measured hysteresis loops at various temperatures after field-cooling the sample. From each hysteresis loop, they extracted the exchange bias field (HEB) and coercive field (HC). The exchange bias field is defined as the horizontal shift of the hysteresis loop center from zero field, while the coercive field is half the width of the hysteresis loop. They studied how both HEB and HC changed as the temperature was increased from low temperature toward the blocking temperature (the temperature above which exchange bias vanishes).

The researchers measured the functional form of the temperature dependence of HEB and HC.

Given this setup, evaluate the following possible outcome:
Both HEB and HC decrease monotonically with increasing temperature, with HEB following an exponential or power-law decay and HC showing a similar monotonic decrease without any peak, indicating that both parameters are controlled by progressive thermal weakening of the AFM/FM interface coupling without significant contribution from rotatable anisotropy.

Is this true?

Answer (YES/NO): NO